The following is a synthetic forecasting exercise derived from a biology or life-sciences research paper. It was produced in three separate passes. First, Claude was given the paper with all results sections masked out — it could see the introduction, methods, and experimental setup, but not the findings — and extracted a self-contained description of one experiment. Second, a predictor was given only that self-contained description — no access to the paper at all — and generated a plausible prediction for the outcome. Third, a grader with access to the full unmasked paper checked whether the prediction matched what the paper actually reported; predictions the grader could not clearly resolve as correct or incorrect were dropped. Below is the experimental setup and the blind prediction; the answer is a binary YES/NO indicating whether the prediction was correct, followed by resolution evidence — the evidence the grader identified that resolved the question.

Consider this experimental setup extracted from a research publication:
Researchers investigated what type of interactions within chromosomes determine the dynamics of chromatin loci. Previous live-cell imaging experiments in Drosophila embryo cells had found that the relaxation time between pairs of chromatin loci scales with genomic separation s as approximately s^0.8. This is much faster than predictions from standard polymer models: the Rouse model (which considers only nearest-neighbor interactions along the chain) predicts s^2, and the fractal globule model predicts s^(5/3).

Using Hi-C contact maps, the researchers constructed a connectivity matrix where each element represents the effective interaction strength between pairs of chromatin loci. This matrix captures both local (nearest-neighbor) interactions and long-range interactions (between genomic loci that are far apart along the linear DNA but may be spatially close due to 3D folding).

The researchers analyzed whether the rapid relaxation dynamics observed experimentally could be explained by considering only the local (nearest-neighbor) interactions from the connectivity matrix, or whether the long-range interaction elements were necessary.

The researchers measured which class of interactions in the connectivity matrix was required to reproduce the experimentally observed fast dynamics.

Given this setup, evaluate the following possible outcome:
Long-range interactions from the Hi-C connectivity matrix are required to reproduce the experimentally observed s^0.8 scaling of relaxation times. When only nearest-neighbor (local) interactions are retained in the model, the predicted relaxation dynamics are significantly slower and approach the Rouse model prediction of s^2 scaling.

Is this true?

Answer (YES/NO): YES